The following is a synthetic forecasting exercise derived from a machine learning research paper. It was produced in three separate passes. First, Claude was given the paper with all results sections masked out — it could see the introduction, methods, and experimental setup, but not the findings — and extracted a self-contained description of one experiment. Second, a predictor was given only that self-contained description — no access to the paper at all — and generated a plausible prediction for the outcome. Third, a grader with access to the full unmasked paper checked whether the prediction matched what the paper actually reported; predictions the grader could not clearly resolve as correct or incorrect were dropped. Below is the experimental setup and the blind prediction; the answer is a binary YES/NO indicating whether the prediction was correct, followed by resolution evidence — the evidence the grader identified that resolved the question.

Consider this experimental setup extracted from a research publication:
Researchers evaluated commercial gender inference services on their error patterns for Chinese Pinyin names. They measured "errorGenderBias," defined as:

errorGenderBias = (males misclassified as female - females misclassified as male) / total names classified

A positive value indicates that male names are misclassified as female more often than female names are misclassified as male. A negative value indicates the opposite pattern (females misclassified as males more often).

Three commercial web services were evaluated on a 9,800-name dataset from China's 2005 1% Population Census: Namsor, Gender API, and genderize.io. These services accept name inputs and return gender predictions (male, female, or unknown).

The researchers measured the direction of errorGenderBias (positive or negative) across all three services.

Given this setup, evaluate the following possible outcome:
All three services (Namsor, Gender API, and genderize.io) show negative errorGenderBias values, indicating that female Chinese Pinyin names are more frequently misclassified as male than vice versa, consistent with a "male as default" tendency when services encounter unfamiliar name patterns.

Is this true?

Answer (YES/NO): YES